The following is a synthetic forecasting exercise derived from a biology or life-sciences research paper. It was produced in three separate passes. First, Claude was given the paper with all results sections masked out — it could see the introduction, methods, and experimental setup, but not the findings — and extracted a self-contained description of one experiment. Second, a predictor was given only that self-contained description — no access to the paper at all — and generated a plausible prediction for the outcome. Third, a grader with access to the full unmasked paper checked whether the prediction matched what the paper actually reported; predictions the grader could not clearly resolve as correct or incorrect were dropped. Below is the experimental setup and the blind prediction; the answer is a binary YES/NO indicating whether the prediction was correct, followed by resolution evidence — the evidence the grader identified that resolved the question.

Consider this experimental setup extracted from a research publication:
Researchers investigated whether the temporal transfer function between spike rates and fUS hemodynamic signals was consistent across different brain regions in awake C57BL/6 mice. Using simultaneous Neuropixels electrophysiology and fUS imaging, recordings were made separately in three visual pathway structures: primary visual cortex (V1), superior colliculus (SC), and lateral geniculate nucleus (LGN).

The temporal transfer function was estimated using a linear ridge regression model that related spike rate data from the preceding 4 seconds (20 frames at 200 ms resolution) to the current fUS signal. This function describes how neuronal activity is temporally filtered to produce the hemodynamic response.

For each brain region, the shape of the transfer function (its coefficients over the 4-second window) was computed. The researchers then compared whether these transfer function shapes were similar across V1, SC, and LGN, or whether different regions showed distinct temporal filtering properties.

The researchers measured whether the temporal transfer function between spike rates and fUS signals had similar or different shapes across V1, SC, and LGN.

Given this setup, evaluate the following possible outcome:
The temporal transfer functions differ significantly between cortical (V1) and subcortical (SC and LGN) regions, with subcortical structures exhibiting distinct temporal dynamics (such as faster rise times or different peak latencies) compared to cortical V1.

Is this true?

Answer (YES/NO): NO